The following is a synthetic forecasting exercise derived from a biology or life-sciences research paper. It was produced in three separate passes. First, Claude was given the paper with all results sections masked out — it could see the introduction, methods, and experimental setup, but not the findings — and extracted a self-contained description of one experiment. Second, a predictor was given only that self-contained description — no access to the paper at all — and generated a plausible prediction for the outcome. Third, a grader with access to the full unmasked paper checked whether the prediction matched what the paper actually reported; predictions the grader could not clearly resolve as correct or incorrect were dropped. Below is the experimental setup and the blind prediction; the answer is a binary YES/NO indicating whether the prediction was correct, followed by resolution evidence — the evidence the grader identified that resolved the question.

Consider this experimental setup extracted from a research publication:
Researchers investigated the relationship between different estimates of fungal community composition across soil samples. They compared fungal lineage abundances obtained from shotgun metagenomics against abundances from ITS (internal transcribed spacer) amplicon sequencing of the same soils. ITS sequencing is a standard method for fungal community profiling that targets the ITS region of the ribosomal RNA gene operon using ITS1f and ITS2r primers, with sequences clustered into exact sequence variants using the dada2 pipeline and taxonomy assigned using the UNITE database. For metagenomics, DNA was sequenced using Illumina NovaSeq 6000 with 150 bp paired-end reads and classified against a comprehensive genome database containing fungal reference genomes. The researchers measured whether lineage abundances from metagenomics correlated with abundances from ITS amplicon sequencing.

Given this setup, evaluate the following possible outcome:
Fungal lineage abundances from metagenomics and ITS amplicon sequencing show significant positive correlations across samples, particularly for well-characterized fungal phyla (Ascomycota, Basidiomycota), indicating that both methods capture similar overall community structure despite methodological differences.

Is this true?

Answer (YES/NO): YES